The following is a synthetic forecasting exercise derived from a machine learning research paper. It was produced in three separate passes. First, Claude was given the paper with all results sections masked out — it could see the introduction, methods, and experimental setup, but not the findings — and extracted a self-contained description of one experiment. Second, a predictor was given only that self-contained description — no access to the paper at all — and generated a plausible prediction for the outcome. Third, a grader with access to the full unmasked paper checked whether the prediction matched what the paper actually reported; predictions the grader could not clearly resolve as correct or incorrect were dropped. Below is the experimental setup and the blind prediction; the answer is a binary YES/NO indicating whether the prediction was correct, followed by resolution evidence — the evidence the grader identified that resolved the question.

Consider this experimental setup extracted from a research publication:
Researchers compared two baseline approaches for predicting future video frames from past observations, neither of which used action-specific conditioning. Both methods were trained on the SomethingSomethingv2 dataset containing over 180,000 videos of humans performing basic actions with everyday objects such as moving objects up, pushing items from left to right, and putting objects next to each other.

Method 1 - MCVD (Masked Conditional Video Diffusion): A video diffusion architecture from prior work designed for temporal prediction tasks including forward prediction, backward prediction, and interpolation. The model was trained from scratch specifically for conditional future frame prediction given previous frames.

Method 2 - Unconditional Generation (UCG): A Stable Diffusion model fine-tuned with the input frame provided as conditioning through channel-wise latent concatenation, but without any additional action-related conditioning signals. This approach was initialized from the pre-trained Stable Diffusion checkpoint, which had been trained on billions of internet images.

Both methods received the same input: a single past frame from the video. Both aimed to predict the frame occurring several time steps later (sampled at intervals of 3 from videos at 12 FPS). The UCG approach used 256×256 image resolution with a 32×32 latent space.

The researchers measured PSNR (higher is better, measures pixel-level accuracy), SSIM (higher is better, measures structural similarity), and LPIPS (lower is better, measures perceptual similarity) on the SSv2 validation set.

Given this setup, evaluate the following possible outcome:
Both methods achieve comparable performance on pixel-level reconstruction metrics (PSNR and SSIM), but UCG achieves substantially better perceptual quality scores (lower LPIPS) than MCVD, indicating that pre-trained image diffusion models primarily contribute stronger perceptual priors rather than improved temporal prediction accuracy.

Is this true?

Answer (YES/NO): NO